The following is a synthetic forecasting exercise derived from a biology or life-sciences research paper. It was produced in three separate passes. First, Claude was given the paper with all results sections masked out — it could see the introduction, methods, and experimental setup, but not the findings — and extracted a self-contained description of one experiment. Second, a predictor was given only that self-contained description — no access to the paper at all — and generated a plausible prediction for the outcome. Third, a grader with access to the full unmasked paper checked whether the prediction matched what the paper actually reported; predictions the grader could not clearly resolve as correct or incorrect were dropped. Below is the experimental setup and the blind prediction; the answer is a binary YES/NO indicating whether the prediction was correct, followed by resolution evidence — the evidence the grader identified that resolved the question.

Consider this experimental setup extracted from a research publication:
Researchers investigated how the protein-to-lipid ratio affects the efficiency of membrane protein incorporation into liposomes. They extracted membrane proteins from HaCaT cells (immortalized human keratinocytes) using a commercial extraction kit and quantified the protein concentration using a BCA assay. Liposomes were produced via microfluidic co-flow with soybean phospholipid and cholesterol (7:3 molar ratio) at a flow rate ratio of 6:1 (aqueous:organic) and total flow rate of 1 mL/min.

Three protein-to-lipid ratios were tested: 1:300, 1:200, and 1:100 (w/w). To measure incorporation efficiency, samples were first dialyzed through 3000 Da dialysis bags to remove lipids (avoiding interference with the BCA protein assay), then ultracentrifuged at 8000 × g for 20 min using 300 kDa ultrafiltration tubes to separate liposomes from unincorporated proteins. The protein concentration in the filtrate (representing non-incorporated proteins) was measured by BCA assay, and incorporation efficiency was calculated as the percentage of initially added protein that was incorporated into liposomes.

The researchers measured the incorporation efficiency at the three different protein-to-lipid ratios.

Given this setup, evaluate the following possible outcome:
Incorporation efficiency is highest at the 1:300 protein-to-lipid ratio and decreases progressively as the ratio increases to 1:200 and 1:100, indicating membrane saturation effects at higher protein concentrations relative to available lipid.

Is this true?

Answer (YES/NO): YES